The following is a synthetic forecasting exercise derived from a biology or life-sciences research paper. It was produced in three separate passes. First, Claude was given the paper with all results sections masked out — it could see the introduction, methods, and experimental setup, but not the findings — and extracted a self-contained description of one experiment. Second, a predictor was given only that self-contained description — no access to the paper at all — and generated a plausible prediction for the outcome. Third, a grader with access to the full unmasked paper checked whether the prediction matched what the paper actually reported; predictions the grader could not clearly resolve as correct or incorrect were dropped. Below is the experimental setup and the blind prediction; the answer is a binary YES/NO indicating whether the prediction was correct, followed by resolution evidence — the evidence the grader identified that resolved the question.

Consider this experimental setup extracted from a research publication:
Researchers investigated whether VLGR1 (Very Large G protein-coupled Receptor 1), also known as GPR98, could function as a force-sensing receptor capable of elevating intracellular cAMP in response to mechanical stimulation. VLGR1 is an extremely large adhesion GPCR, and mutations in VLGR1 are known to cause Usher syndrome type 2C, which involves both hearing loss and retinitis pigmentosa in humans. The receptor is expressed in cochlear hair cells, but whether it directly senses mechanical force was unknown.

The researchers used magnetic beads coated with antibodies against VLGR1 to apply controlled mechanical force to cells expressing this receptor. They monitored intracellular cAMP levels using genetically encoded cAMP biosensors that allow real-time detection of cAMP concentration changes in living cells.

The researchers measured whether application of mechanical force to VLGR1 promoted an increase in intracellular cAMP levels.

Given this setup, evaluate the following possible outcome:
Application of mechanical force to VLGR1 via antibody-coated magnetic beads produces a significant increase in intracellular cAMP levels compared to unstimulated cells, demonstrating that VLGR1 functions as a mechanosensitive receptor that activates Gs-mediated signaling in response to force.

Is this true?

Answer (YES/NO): YES